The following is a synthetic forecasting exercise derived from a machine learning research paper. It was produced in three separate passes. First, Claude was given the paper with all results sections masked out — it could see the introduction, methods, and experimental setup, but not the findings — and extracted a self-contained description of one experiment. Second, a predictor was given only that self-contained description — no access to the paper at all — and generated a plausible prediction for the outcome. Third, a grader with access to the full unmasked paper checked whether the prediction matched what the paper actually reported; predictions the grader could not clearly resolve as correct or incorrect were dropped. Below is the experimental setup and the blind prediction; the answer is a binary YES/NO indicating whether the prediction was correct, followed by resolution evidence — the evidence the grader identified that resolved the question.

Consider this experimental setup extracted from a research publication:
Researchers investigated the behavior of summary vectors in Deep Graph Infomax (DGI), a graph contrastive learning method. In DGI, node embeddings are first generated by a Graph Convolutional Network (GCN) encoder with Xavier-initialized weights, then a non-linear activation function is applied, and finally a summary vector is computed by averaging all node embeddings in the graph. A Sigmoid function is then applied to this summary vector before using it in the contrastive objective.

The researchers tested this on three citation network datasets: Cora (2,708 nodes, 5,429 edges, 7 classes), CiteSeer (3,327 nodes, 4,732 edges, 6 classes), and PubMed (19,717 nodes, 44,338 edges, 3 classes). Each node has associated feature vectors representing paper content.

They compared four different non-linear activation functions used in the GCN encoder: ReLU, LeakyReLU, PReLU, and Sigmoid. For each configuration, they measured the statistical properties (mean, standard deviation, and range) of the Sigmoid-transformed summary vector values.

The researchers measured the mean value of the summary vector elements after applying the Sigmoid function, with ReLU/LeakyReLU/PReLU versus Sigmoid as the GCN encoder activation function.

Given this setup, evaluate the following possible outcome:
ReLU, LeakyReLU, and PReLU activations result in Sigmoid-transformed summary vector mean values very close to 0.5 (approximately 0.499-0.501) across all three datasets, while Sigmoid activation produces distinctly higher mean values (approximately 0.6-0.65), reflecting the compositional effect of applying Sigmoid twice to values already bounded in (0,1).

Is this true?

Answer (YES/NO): YES